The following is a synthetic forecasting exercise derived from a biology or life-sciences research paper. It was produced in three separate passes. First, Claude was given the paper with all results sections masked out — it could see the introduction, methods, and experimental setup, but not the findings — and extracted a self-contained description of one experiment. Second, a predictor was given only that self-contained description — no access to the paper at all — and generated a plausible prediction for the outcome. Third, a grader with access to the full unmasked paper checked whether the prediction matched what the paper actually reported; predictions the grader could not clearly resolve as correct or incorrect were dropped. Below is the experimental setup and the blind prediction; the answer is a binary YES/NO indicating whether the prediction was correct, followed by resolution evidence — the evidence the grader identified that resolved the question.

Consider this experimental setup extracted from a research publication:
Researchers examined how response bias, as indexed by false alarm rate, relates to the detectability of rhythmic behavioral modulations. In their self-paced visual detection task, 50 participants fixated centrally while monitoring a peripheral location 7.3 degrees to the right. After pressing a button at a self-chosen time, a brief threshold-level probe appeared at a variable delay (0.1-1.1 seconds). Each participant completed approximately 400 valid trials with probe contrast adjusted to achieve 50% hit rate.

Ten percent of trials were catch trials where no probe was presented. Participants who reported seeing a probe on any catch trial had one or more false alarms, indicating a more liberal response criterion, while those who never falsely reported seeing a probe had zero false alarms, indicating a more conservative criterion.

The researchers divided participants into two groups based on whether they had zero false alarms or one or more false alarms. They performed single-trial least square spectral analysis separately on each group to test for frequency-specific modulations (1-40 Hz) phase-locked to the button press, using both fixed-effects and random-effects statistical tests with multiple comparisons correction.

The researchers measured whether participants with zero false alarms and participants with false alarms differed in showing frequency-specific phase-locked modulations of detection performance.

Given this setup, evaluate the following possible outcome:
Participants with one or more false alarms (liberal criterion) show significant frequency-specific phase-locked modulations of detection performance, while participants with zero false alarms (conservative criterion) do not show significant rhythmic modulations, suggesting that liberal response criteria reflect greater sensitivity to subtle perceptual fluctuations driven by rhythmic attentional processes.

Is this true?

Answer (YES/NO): NO